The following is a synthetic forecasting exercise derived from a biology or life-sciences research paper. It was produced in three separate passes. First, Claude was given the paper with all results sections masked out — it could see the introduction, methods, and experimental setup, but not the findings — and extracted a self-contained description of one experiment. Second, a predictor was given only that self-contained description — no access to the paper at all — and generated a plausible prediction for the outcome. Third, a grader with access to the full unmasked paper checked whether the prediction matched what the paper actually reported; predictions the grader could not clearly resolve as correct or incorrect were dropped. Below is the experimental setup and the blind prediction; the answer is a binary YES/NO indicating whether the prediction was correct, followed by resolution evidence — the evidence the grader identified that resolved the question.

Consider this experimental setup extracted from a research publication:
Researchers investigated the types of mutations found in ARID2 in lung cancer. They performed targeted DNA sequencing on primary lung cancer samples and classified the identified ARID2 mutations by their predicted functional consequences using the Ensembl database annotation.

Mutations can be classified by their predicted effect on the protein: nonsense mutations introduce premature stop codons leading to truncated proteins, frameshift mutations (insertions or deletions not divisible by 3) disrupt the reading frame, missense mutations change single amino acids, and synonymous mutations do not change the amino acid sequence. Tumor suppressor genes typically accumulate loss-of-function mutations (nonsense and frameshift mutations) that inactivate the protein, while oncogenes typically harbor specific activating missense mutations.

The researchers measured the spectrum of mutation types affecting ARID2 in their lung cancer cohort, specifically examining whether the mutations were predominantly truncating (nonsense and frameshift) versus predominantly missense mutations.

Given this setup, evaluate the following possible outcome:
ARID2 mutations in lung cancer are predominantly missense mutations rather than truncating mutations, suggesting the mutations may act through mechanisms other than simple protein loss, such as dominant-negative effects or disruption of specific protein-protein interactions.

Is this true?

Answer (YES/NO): NO